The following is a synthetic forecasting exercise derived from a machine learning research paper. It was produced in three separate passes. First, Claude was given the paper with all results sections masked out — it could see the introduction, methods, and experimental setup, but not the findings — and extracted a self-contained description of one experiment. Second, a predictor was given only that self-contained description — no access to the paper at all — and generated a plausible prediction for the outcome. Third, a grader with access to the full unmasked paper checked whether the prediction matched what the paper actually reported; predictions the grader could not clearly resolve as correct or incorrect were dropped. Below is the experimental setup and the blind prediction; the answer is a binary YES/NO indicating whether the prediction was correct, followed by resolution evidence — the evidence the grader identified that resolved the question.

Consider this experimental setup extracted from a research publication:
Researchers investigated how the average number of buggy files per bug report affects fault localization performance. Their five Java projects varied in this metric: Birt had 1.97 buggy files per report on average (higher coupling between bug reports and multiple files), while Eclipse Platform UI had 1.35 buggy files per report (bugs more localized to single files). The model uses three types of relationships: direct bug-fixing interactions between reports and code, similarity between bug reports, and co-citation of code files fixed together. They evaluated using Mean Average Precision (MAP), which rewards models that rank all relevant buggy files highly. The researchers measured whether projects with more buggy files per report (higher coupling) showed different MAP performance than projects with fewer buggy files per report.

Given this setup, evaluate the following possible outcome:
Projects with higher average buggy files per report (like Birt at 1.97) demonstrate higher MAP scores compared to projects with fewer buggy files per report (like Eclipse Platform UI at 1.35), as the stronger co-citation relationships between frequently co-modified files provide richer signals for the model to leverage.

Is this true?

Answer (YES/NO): NO